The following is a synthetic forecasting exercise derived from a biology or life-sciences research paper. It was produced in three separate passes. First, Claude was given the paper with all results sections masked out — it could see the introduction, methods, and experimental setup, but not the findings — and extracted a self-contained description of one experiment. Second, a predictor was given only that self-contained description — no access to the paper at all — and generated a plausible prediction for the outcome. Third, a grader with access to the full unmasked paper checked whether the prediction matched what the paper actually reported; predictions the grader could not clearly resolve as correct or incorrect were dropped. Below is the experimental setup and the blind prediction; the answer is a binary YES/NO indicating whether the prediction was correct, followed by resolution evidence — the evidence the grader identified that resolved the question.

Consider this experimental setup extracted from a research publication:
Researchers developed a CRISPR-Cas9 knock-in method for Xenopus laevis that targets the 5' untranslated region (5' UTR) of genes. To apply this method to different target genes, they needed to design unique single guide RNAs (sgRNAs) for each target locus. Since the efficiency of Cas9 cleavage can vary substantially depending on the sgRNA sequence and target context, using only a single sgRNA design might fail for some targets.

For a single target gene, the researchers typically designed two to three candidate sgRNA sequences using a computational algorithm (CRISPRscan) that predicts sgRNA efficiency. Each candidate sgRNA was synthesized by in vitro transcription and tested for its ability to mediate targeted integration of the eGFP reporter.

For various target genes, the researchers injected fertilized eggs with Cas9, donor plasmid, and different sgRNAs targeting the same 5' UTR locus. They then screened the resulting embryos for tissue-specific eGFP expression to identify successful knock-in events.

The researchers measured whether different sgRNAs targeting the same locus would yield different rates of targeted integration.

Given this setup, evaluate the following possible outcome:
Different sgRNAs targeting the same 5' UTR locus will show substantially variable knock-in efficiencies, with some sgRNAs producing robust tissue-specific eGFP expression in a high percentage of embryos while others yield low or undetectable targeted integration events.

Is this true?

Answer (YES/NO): YES